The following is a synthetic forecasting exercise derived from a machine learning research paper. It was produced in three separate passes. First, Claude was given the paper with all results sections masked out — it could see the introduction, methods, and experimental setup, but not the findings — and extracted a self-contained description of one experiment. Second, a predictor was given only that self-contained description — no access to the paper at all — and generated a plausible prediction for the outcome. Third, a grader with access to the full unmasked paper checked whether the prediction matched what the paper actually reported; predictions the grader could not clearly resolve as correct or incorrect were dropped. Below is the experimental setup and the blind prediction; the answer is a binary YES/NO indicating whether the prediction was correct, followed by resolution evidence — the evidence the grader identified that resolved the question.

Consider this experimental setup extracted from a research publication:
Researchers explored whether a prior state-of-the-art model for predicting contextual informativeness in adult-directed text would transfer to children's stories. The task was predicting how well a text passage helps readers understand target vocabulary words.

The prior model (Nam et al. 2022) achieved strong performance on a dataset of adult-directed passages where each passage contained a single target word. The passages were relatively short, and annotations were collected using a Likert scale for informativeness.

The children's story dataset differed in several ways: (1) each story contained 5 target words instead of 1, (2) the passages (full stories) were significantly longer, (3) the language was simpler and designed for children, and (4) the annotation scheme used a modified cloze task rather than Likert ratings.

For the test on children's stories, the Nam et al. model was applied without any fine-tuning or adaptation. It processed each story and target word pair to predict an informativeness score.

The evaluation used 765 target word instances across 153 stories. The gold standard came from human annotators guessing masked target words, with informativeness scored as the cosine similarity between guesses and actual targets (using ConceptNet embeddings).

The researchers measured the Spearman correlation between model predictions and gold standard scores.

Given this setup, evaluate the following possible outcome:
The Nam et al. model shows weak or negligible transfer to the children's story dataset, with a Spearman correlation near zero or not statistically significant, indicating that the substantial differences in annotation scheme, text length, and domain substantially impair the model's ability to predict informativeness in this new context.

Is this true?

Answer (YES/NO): YES